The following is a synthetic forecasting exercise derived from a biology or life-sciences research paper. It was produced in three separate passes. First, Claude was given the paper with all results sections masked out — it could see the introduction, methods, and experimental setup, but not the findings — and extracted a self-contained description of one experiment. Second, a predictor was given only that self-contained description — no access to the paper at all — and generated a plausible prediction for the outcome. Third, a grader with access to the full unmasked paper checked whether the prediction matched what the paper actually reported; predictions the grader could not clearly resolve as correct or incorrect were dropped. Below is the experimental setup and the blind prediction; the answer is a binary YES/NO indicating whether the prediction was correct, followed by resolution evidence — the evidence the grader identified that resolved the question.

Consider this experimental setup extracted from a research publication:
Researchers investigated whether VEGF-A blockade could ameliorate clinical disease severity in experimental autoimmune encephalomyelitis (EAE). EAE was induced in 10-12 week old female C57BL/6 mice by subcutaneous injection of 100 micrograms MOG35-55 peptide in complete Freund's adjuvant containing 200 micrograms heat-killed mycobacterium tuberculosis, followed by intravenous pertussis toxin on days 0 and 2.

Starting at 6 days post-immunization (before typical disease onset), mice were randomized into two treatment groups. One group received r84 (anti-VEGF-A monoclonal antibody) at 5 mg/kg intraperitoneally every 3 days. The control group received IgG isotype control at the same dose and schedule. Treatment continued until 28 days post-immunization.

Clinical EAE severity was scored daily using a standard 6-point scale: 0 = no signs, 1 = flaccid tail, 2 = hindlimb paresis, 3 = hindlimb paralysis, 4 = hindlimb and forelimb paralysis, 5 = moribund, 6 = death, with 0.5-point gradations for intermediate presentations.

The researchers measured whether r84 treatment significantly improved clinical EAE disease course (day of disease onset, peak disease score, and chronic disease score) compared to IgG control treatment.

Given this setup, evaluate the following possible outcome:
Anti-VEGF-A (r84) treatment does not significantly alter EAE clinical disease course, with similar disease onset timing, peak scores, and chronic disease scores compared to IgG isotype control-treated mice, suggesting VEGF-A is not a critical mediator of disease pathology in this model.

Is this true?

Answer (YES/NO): NO